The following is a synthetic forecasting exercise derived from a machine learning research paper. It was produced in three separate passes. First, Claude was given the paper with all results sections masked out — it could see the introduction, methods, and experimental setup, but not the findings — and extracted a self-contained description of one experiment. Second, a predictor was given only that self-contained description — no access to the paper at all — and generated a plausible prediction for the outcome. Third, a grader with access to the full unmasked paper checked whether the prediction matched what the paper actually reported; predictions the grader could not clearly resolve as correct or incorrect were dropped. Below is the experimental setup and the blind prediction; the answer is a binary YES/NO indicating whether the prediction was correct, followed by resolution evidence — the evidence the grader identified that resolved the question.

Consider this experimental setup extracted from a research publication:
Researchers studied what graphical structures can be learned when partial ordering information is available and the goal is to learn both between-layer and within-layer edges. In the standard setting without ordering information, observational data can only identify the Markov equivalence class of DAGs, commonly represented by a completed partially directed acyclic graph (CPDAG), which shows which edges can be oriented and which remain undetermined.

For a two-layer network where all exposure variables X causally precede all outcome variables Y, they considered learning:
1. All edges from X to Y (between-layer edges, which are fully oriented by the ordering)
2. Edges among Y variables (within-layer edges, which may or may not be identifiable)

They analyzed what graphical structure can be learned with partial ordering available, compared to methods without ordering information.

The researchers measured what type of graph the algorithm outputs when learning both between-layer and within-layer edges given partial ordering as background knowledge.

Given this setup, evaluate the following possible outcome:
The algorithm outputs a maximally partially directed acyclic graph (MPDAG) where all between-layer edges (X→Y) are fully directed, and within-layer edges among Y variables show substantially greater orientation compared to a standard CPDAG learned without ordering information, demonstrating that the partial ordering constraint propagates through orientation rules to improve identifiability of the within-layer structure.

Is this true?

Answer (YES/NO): NO